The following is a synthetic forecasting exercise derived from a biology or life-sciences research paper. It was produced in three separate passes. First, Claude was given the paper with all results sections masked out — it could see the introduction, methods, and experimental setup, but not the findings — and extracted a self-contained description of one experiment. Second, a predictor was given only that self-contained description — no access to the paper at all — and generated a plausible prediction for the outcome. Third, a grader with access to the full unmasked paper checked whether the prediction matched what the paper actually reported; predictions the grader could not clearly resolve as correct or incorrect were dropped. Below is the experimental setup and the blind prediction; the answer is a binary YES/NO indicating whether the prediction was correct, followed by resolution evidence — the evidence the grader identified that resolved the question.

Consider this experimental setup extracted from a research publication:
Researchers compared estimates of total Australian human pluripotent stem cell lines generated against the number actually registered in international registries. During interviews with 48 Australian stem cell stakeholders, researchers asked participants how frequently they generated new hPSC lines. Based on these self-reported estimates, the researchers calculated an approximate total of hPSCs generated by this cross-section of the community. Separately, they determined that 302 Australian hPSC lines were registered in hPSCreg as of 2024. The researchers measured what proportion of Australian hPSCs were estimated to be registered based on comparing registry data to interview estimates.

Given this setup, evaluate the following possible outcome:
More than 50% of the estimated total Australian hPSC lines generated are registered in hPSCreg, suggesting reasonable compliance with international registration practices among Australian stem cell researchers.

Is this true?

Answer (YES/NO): NO